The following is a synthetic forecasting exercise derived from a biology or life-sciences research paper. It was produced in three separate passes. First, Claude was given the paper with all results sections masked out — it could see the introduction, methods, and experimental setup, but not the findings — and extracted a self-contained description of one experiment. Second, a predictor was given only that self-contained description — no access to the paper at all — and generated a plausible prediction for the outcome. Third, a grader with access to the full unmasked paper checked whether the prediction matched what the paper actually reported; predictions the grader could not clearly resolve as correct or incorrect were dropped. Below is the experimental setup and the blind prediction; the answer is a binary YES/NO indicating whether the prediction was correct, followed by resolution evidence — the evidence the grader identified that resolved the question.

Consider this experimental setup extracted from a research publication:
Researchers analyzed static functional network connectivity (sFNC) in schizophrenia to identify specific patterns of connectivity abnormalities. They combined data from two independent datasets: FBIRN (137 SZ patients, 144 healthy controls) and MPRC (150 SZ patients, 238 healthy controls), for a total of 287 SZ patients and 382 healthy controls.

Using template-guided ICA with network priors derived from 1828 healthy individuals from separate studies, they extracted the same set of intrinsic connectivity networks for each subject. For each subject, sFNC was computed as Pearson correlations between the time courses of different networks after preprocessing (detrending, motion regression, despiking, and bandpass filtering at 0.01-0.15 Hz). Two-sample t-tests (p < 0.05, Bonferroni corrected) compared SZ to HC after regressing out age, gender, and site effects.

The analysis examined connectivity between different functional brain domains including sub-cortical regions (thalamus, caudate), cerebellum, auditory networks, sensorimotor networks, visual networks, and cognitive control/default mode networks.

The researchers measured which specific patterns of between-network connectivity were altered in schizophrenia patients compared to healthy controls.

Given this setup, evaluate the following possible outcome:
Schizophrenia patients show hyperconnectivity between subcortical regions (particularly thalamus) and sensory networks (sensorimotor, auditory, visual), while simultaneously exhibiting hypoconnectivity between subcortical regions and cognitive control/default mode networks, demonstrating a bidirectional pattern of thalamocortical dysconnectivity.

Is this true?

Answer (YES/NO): NO